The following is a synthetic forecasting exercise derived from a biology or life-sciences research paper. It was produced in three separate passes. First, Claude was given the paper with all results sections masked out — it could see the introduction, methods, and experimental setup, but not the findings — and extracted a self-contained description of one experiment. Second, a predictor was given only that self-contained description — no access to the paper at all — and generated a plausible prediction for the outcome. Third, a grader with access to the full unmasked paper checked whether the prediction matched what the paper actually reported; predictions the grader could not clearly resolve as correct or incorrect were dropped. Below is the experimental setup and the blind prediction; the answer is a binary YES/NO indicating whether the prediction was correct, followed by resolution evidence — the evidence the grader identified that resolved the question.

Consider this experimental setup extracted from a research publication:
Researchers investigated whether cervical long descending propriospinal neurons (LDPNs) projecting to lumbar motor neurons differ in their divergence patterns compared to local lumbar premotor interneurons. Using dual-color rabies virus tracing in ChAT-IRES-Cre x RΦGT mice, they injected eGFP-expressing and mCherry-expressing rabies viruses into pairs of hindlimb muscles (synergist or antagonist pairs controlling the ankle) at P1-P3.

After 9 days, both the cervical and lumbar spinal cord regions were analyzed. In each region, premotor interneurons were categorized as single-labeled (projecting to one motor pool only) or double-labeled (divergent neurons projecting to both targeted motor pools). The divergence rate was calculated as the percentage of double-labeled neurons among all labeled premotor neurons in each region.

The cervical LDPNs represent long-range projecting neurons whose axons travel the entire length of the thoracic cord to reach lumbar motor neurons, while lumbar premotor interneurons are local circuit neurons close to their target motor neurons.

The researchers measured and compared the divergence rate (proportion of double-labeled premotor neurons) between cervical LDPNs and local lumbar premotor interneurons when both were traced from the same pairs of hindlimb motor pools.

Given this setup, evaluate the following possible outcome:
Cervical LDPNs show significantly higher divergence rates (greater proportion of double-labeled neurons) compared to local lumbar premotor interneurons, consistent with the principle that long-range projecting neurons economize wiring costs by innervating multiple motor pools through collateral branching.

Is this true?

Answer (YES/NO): YES